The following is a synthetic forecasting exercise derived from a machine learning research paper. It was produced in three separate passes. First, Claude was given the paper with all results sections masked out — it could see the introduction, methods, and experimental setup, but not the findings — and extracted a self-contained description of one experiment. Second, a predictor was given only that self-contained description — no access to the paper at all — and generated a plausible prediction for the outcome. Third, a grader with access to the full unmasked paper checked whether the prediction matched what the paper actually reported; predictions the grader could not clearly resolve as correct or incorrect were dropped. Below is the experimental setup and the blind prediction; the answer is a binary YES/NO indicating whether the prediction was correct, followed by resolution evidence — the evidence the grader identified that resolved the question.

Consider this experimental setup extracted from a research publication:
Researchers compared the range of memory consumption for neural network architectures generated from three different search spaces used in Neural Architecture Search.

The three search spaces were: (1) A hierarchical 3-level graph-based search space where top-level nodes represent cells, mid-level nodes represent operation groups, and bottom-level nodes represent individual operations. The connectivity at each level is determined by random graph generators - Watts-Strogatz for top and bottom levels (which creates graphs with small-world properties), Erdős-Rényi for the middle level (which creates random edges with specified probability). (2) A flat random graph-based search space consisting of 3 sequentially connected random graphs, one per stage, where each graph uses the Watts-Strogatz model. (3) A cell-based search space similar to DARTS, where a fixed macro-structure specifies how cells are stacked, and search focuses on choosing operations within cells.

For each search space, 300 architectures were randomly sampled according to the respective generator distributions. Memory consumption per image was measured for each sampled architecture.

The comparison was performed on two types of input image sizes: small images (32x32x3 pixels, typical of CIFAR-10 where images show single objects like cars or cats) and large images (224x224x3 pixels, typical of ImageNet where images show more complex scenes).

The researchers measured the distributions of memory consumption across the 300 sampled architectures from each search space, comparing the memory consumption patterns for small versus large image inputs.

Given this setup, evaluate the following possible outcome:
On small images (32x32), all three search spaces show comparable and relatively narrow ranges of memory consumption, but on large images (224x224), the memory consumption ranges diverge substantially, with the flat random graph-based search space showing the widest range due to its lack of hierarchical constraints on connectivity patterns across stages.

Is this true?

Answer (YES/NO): NO